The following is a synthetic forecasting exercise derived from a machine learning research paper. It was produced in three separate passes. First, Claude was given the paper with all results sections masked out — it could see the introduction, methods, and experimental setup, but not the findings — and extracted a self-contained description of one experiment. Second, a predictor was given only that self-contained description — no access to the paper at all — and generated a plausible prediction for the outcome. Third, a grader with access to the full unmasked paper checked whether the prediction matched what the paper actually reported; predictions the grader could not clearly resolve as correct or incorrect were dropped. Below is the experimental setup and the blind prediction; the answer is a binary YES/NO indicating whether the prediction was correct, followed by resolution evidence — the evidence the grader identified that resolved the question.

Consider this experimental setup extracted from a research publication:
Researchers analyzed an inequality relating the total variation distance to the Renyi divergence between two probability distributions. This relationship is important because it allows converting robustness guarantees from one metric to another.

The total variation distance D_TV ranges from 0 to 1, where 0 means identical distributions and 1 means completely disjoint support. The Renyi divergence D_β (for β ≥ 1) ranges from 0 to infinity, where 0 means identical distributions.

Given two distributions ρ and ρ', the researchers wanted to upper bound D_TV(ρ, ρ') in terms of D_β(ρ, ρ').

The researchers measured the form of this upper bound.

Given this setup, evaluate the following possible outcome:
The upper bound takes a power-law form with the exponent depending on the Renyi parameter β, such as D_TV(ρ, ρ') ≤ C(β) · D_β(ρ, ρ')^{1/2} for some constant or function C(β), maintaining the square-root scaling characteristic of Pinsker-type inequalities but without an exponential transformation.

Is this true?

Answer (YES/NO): NO